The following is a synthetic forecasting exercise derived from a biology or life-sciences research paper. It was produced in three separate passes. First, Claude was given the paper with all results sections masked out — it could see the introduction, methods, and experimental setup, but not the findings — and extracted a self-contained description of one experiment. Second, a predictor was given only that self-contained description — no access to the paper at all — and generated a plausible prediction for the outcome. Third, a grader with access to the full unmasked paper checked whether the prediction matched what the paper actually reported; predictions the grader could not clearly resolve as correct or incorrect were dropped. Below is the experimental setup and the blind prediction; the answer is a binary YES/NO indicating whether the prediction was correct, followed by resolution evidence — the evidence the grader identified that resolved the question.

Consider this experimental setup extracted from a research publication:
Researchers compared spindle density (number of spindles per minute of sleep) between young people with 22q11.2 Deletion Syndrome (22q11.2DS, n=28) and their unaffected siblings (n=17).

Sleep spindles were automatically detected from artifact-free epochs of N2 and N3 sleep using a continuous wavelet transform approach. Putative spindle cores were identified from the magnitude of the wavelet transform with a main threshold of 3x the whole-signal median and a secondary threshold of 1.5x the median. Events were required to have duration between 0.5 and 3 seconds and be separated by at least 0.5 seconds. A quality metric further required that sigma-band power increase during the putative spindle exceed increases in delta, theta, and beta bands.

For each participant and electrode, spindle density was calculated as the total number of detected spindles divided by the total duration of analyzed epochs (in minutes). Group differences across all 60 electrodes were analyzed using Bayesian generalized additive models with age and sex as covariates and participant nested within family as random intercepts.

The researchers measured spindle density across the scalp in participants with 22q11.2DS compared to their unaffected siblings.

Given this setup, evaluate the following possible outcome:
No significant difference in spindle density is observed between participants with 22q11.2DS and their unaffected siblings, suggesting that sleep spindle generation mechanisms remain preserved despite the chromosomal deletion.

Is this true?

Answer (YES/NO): NO